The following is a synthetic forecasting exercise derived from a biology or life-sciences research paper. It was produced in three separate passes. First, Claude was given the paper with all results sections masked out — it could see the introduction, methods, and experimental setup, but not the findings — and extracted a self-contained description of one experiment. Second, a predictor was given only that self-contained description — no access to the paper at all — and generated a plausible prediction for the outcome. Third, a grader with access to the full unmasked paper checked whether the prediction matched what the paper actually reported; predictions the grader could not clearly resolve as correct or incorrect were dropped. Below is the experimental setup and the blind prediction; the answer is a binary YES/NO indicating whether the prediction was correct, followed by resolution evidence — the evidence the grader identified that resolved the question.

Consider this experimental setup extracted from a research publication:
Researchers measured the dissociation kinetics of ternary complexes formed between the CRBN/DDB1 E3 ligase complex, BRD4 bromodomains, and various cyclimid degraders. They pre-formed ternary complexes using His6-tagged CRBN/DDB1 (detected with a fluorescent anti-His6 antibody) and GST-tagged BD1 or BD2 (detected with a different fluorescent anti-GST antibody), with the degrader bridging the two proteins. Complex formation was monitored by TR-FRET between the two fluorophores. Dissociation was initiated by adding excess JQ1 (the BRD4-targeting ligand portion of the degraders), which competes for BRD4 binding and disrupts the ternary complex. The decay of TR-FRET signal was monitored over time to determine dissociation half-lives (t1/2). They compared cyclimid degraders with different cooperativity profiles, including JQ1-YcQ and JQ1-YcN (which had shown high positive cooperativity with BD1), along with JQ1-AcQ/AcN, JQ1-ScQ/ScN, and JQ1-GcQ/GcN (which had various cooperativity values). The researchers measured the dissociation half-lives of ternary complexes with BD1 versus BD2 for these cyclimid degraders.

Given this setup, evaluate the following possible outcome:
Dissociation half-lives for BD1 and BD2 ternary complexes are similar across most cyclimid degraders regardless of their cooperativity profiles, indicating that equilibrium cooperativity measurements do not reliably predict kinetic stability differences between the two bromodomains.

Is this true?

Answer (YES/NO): NO